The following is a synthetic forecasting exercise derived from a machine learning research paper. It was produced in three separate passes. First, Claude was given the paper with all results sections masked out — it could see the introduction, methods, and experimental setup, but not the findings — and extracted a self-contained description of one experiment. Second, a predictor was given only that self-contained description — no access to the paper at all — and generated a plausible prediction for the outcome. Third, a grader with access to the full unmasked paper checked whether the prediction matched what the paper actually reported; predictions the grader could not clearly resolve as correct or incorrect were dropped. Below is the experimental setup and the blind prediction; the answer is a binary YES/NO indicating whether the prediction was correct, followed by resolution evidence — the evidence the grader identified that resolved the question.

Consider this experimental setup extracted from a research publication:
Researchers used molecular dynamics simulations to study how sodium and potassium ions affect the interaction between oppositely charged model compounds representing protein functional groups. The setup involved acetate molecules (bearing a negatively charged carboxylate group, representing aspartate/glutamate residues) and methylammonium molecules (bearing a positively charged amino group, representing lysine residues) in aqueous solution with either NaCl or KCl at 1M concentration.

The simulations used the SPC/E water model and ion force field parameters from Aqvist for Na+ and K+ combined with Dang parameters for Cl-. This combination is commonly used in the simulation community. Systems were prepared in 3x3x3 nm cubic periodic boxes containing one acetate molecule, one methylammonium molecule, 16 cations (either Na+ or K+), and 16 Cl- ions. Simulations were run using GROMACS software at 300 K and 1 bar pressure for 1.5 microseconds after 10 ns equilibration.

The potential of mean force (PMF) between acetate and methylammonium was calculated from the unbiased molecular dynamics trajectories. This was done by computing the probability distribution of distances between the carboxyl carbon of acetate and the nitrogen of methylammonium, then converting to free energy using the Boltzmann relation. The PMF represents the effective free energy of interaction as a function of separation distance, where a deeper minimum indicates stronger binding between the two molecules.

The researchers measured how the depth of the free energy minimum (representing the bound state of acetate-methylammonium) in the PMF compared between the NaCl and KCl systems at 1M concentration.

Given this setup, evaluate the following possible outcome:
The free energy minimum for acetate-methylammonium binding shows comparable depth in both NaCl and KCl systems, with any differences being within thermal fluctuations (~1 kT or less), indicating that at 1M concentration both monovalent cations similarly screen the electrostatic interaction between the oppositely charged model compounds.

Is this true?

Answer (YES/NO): YES